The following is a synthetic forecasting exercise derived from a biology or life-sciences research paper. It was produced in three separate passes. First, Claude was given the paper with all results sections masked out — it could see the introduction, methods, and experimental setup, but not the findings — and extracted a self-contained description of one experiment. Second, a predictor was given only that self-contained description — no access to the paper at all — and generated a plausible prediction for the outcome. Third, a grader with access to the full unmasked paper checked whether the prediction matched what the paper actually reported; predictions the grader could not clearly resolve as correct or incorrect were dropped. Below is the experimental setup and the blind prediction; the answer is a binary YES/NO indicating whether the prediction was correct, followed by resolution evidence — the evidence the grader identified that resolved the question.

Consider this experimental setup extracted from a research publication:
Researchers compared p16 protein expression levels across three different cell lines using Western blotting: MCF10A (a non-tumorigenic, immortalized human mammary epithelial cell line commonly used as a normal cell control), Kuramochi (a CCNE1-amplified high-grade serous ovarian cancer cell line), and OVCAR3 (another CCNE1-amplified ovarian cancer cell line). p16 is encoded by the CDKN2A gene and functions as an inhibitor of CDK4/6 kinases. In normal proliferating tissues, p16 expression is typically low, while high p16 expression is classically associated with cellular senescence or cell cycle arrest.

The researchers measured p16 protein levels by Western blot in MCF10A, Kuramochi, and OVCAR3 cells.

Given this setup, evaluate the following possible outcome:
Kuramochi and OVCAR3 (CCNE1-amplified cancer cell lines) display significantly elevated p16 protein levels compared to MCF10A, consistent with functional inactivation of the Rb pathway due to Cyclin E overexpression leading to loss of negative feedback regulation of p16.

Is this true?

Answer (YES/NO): YES